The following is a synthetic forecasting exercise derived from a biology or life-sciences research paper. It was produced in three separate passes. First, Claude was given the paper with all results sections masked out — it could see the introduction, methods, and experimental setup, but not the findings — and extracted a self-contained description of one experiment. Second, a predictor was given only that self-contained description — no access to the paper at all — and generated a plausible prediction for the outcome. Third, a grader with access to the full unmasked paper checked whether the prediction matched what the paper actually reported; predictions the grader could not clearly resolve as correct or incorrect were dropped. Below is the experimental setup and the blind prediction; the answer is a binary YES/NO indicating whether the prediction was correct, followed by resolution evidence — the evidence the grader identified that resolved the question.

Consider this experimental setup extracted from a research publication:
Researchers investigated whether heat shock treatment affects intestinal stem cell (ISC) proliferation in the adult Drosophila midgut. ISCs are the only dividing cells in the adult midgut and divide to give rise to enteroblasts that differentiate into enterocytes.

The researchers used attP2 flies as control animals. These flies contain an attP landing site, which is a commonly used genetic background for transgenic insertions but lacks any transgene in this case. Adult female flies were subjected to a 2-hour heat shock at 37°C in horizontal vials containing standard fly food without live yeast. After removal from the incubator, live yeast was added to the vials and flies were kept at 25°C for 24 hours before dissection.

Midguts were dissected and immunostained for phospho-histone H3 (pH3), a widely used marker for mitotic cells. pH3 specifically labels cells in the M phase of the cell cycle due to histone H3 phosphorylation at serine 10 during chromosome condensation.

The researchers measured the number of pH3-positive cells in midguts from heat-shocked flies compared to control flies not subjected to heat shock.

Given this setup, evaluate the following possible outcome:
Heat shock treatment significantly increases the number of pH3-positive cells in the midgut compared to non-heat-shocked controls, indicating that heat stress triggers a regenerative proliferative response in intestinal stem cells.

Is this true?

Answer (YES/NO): NO